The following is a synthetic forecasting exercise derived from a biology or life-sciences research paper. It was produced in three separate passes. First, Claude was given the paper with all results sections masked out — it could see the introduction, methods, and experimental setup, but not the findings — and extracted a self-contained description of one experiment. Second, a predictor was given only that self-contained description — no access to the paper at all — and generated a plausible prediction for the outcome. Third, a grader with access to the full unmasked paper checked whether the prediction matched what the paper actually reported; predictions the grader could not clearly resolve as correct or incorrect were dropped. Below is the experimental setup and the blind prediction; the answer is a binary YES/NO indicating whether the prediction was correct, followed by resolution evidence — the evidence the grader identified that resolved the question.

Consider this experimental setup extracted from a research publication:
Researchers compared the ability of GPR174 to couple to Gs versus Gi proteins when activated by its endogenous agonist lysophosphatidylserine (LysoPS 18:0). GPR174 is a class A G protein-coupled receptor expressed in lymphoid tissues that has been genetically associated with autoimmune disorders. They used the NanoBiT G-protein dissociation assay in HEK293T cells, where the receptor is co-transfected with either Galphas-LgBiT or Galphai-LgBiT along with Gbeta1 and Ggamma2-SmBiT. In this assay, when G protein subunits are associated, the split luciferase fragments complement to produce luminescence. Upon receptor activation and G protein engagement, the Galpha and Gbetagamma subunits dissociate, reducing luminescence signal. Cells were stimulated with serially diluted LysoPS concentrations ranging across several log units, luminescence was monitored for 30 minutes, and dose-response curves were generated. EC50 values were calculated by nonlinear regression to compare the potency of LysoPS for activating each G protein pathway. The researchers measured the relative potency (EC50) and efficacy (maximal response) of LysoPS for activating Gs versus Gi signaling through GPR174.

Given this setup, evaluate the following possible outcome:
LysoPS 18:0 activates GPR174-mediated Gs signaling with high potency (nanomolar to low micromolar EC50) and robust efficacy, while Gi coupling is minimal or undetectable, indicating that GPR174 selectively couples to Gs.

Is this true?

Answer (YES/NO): NO